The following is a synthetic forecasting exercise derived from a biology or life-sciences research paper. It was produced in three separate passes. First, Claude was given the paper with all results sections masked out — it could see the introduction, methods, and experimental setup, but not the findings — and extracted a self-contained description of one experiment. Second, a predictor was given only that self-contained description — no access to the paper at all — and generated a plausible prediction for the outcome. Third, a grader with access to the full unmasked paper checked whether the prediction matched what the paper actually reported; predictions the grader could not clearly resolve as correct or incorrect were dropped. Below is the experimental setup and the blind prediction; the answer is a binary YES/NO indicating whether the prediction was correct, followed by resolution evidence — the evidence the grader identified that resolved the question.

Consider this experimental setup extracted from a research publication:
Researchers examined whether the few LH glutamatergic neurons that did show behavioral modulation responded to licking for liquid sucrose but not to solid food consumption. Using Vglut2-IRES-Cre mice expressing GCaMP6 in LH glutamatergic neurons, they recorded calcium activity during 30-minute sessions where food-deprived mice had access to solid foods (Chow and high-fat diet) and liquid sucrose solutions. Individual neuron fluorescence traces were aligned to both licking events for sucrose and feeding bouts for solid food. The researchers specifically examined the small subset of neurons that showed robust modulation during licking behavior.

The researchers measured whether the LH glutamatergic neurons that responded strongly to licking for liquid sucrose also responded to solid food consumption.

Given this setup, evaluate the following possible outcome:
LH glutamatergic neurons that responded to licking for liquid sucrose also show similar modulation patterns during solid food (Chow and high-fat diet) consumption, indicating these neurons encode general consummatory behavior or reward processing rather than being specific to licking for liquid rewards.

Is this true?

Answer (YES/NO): NO